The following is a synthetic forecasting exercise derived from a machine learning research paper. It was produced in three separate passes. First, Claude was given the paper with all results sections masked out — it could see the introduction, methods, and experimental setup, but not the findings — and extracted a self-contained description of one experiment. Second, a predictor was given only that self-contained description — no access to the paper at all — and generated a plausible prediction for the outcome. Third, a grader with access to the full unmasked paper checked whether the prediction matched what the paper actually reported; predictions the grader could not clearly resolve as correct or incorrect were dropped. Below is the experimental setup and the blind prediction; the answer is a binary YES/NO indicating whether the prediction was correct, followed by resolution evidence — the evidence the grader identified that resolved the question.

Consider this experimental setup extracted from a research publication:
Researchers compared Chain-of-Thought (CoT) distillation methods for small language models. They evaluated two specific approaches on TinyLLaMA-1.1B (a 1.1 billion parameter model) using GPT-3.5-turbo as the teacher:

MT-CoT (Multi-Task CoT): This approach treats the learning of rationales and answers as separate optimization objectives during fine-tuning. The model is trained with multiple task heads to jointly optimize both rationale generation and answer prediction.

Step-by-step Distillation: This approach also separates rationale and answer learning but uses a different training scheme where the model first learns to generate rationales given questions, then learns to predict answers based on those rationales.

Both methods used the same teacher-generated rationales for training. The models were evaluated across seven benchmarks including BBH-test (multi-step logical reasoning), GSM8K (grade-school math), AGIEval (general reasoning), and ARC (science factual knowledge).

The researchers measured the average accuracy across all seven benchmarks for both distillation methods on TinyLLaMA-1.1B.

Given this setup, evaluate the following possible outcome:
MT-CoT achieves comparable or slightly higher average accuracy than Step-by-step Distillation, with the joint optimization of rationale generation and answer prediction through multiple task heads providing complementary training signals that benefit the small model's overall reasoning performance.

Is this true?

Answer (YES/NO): YES